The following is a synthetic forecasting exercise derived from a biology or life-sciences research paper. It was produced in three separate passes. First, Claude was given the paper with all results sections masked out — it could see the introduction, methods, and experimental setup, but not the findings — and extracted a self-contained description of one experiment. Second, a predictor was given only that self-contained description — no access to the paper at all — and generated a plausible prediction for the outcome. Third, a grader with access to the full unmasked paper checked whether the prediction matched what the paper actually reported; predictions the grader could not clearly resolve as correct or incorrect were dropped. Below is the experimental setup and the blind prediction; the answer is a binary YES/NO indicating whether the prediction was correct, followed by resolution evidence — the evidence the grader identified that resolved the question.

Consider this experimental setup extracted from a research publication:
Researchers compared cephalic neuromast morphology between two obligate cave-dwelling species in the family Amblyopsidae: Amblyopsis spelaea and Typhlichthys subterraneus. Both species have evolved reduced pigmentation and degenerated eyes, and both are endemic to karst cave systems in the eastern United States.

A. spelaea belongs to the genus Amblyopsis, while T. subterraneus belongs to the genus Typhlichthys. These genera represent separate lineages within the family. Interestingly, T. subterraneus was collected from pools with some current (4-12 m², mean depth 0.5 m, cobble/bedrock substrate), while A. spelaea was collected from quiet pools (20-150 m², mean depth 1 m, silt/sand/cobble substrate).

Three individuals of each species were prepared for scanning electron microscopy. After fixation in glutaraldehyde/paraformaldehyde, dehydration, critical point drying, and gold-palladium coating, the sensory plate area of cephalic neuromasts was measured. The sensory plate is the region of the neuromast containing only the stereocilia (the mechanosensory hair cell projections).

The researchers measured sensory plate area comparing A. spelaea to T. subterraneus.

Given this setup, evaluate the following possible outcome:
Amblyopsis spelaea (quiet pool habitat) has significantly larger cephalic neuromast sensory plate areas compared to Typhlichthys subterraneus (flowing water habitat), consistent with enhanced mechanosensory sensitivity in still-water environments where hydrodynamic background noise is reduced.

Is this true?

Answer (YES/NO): YES